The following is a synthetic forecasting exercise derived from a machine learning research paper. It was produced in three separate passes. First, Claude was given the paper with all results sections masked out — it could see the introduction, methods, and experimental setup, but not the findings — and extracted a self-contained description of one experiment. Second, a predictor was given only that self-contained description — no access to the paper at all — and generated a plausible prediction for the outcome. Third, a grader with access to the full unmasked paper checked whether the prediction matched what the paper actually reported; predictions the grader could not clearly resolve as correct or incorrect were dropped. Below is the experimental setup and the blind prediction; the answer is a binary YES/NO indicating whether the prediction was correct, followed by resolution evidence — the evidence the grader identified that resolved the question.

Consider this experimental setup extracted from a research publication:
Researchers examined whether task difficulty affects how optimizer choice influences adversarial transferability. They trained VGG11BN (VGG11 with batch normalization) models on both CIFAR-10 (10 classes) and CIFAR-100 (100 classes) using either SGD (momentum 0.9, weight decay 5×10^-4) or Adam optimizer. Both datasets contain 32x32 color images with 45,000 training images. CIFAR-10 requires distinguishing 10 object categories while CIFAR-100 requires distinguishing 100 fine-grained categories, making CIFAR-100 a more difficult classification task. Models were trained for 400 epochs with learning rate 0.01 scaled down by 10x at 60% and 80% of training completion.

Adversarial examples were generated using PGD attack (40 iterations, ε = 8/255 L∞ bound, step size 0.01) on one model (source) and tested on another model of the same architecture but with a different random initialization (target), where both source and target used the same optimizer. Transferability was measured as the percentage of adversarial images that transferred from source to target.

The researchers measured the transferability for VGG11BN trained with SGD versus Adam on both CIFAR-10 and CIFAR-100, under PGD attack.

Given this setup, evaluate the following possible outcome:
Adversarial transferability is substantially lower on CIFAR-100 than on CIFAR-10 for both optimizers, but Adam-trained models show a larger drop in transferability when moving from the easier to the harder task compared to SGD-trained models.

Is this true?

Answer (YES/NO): NO